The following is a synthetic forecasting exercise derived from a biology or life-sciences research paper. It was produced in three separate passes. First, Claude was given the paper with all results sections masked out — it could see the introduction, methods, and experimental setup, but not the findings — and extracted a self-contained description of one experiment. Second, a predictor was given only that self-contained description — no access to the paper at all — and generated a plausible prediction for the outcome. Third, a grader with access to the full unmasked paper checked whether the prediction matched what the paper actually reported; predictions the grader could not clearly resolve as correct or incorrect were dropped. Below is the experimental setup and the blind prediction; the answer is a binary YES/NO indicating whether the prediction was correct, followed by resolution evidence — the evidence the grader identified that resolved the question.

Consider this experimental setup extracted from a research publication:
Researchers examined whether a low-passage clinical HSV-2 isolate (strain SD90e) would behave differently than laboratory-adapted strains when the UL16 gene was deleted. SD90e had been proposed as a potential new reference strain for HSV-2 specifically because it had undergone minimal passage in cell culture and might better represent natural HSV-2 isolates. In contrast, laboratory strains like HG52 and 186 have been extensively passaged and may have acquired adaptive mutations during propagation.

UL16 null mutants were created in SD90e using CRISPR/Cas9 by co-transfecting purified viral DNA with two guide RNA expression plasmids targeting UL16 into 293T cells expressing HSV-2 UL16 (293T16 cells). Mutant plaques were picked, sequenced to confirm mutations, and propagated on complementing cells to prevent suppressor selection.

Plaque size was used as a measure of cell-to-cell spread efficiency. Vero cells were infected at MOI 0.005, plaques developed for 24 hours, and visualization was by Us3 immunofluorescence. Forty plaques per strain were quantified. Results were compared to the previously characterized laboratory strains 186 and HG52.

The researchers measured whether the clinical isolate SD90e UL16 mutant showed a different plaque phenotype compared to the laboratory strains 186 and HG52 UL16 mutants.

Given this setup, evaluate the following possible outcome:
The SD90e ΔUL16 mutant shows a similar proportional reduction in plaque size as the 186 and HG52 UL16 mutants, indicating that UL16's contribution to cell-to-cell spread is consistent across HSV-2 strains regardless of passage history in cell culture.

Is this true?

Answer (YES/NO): YES